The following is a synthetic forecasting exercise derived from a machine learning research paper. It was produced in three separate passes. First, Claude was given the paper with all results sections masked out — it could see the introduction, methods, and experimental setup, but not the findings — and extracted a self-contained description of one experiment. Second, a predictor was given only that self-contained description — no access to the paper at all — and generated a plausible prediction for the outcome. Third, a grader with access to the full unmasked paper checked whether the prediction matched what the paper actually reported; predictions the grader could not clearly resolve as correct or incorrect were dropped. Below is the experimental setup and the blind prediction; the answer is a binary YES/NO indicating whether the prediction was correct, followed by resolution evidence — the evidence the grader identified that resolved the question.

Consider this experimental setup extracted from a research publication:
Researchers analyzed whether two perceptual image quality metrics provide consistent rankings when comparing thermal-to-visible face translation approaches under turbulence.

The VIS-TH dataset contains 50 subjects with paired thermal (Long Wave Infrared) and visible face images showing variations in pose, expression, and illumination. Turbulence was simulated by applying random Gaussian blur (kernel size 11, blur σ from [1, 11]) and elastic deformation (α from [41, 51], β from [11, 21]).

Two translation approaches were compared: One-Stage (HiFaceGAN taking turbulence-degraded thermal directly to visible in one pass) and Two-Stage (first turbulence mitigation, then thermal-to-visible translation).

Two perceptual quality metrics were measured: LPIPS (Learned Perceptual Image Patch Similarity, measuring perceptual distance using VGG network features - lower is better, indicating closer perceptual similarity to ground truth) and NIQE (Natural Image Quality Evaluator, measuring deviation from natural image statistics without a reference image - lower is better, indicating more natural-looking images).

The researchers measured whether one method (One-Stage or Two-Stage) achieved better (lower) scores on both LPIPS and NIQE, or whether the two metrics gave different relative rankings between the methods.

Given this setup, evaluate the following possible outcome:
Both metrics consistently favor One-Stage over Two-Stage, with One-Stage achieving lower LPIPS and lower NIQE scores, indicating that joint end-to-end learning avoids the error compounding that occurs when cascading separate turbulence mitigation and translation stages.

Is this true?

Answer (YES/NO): NO